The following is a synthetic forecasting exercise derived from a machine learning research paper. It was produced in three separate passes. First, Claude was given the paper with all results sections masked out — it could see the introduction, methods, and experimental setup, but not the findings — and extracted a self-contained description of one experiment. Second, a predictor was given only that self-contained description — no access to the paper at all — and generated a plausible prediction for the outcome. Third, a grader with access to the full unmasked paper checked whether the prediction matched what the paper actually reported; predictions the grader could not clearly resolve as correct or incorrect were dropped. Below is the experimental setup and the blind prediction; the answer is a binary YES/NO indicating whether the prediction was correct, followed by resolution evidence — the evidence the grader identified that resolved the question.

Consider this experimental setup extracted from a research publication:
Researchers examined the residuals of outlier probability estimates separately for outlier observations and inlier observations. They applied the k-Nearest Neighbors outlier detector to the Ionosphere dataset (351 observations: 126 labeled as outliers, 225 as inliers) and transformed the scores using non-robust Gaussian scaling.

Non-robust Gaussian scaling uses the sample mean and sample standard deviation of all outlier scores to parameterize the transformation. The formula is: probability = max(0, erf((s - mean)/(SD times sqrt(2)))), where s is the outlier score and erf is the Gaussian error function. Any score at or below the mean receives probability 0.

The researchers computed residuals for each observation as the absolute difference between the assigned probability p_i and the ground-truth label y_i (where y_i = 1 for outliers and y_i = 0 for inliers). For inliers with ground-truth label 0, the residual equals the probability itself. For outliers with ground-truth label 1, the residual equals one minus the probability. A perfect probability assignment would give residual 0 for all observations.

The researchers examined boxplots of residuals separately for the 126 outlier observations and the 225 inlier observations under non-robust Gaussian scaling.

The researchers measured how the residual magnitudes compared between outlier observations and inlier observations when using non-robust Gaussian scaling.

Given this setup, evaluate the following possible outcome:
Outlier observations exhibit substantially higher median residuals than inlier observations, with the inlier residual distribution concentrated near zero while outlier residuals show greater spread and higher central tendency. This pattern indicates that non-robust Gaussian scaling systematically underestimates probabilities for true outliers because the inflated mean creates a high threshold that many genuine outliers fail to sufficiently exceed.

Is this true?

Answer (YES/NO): YES